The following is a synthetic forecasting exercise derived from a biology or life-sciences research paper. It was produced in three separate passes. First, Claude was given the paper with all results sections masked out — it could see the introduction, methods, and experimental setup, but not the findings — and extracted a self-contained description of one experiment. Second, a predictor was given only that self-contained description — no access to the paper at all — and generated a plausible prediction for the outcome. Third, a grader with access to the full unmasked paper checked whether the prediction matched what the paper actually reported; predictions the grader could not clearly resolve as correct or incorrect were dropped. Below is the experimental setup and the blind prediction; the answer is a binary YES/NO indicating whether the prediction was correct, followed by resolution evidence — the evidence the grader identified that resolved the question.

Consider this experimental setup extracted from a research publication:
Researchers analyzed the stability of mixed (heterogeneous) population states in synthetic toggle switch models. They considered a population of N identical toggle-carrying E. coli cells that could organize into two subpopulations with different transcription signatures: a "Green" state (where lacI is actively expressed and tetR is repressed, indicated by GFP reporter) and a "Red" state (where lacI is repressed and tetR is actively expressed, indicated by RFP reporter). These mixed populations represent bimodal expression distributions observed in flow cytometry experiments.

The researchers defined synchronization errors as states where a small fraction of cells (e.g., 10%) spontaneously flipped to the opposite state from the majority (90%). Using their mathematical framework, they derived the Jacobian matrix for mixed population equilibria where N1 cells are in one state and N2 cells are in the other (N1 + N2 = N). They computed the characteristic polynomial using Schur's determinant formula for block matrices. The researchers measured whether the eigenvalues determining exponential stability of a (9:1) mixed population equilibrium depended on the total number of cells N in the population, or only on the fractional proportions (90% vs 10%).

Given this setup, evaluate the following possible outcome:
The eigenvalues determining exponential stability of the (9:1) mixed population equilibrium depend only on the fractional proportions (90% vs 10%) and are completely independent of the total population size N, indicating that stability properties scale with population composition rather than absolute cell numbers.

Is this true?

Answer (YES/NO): YES